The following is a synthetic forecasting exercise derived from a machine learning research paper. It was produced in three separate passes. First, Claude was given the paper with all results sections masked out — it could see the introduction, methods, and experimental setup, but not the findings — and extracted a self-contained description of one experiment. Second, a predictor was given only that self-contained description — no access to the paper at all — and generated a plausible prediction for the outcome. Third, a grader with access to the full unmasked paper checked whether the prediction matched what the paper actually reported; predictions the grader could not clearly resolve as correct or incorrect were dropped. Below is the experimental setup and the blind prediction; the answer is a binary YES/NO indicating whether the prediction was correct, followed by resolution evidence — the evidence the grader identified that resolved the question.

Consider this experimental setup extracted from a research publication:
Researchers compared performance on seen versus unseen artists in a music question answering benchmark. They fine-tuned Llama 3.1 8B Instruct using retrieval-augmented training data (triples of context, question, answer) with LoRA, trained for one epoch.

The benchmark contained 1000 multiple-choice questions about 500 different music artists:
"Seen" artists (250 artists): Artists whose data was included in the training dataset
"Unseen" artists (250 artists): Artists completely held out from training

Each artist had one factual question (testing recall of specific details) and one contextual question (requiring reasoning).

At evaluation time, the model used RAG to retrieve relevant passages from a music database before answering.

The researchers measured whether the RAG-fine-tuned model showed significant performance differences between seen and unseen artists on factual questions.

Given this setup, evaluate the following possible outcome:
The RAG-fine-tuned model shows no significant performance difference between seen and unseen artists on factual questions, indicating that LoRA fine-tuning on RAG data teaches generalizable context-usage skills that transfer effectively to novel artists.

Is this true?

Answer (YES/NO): YES